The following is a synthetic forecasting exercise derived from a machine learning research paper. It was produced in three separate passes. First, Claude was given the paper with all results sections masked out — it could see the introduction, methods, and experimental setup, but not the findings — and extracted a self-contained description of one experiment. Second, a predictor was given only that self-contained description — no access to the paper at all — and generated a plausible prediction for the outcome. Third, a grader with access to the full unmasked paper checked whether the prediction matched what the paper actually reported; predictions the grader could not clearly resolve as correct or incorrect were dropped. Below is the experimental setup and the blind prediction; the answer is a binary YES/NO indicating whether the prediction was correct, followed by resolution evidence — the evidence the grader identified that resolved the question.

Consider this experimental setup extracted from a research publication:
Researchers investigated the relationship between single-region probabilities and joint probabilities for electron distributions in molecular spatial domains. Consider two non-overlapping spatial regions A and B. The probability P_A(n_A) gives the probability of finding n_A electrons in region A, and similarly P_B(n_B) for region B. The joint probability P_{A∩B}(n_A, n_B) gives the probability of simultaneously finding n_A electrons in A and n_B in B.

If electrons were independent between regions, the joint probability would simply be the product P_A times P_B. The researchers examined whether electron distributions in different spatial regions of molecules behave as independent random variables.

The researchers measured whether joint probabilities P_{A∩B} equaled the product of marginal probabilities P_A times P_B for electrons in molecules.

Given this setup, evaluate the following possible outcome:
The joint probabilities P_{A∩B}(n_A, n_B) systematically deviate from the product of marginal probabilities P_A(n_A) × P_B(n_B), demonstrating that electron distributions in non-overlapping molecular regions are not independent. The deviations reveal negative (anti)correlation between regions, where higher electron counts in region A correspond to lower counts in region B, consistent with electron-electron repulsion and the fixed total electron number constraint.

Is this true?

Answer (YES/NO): YES